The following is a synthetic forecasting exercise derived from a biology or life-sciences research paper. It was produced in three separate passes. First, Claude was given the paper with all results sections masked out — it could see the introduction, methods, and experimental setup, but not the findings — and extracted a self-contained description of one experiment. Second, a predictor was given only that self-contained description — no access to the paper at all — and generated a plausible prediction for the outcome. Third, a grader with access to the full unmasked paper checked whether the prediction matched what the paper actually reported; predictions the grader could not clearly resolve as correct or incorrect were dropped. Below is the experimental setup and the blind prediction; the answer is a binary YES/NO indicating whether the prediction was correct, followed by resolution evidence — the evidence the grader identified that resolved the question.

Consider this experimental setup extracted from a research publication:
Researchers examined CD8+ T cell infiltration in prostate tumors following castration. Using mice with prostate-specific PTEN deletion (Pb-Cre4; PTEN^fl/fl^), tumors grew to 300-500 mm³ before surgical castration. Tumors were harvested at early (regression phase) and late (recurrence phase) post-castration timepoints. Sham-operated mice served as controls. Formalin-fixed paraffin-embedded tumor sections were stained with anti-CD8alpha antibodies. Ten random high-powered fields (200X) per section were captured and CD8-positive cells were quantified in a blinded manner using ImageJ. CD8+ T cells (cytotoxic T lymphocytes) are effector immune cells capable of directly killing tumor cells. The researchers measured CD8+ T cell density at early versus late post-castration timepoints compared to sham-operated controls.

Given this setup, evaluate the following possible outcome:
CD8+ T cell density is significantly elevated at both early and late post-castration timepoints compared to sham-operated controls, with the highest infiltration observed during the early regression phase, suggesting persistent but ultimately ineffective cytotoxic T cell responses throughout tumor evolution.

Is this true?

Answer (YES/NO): NO